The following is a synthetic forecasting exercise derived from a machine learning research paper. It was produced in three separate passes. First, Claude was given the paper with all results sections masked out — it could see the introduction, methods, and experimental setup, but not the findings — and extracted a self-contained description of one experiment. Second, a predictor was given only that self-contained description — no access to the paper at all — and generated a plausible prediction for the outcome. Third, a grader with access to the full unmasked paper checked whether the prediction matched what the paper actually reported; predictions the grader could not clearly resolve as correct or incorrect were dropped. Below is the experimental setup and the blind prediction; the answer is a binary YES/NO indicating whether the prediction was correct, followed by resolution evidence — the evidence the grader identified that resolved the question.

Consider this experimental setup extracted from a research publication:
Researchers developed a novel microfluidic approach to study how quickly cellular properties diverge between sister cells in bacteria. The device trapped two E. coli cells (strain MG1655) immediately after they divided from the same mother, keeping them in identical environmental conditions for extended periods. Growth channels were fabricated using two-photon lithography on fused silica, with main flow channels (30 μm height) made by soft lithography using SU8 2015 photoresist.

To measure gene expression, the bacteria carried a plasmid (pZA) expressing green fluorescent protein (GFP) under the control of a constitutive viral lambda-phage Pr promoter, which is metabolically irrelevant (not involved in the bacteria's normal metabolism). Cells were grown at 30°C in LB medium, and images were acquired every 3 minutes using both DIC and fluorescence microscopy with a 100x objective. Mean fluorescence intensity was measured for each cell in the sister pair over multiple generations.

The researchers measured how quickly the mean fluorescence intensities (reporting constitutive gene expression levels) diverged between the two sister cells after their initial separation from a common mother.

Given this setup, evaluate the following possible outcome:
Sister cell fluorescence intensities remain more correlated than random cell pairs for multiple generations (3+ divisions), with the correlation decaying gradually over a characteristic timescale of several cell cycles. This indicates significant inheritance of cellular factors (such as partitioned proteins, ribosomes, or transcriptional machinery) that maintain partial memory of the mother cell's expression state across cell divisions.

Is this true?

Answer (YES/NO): NO